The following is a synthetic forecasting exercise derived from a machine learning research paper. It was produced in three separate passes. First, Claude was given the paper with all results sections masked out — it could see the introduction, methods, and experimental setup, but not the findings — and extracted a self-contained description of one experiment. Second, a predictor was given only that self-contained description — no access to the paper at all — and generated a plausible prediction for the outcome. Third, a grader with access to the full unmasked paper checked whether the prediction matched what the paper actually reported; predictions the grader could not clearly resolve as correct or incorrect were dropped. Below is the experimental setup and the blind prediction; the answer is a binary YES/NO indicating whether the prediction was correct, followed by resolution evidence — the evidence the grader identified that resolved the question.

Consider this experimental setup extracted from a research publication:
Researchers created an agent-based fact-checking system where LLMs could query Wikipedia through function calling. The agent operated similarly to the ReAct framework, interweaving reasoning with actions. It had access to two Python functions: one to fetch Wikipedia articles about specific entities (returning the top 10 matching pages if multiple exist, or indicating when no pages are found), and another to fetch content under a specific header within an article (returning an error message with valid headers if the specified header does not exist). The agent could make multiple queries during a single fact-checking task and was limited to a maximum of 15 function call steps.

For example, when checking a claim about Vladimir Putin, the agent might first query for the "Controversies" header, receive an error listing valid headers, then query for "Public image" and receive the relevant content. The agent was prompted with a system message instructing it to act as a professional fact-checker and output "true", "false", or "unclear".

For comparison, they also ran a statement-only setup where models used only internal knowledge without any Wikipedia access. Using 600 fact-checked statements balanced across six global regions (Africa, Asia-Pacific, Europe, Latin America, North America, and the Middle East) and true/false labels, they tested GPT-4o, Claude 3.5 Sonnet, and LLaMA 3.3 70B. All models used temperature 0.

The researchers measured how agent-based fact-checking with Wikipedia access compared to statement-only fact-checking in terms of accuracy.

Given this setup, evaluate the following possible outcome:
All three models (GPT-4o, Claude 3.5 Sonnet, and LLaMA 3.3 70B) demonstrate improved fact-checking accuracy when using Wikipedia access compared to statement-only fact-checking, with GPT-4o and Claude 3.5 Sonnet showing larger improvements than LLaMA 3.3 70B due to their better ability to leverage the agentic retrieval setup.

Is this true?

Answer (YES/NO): NO